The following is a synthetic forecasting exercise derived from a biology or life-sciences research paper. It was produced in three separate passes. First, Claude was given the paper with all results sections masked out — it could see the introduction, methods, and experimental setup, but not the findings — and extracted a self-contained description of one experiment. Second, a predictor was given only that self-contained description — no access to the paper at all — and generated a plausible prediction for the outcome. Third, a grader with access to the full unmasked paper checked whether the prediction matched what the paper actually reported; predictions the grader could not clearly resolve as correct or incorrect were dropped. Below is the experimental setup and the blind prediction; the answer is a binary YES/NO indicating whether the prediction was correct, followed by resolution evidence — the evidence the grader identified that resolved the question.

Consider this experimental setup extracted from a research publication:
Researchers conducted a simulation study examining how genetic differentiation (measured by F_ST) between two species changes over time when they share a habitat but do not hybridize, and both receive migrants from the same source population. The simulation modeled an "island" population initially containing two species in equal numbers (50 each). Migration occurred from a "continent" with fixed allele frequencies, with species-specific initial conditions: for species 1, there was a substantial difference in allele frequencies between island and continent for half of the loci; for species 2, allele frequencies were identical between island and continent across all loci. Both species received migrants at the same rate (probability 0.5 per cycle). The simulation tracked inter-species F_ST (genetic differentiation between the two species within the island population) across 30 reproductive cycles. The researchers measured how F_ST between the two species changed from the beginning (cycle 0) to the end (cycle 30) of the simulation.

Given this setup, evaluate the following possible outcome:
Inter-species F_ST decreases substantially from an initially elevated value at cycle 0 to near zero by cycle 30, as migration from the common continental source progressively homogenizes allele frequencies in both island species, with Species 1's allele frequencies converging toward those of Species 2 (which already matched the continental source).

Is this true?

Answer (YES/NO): NO